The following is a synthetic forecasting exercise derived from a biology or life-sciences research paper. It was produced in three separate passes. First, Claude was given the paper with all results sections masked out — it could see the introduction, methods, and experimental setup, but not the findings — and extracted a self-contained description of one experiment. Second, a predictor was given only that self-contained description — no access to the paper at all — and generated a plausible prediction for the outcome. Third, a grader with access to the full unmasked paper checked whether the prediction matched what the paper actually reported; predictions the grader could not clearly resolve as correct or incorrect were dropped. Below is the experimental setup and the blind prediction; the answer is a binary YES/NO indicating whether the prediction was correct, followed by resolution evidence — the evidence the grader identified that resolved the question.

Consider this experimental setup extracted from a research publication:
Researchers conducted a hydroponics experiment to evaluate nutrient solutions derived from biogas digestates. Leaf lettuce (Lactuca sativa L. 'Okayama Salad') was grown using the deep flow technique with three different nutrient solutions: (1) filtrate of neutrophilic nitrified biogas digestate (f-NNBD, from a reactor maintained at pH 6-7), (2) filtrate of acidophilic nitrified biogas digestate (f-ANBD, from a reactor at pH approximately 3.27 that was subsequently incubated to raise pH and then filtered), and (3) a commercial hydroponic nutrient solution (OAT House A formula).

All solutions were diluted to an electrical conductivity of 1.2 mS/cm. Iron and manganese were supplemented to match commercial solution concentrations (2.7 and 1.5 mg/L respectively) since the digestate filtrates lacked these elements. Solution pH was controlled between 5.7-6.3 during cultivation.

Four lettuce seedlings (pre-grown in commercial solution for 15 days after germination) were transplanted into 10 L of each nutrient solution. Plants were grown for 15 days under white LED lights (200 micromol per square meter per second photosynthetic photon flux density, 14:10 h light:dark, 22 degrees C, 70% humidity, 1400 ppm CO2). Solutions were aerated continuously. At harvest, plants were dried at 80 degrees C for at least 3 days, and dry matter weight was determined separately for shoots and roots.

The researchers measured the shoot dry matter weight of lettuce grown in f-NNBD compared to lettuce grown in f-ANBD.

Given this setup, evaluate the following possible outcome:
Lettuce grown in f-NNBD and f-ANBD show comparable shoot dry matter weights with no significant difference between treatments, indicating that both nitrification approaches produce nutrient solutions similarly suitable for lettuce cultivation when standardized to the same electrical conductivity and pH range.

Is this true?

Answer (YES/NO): NO